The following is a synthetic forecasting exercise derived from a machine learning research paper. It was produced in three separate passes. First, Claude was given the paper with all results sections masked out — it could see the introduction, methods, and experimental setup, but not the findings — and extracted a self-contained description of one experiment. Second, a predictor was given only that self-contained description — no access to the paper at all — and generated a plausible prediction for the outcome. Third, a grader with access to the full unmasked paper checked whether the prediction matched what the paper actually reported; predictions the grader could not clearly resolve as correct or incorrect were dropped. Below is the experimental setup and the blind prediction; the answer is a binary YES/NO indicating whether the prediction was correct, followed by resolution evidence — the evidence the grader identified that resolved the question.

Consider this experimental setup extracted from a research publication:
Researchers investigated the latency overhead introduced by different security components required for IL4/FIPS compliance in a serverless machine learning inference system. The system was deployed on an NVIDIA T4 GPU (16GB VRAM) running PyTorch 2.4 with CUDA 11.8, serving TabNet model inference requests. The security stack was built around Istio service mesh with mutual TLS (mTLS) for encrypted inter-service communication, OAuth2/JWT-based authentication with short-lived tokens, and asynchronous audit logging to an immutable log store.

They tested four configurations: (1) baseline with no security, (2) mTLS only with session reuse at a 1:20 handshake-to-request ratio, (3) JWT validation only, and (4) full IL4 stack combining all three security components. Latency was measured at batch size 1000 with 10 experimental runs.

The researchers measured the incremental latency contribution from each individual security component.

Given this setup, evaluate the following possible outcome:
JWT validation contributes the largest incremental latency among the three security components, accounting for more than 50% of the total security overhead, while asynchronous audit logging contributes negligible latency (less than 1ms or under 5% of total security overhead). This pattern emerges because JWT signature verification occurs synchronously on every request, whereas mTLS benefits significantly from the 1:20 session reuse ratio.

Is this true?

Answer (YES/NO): NO